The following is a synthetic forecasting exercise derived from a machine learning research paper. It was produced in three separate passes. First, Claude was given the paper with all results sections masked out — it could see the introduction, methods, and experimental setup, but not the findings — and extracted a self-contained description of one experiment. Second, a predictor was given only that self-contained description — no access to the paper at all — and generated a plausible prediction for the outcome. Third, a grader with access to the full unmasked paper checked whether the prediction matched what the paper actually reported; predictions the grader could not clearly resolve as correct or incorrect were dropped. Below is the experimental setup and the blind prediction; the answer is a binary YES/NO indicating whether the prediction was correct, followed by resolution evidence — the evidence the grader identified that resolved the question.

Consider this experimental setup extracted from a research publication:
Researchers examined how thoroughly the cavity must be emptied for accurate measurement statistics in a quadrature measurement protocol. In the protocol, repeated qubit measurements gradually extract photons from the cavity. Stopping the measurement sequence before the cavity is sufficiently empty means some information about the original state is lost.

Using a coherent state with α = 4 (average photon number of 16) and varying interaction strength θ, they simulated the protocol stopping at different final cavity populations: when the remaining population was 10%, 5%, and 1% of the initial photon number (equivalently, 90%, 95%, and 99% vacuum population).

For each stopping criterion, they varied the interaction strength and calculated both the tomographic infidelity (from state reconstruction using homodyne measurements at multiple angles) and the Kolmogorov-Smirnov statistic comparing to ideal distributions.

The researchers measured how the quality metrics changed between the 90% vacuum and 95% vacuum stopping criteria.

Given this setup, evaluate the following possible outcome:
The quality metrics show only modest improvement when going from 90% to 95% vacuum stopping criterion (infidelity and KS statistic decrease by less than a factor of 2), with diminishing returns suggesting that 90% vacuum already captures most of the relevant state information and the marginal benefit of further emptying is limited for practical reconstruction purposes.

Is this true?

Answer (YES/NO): NO